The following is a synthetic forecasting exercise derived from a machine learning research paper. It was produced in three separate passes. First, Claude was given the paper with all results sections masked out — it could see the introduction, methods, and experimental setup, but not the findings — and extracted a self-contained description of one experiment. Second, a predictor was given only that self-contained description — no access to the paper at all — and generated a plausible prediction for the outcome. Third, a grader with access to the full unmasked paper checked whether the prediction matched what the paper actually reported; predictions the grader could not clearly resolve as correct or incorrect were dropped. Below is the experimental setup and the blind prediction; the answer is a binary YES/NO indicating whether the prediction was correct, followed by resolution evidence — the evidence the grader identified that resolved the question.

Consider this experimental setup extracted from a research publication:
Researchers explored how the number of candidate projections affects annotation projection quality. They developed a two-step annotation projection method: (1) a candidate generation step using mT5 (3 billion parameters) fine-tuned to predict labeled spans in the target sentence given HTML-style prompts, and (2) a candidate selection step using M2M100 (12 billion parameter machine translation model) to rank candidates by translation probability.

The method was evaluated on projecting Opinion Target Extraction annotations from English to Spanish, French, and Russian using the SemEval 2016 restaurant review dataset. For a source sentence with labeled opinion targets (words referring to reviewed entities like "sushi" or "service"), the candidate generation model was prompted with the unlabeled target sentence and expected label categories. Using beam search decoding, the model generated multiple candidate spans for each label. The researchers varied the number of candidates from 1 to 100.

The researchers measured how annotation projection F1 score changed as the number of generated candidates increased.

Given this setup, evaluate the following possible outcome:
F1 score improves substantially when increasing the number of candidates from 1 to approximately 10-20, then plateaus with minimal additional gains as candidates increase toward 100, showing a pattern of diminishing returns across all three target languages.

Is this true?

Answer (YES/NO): YES